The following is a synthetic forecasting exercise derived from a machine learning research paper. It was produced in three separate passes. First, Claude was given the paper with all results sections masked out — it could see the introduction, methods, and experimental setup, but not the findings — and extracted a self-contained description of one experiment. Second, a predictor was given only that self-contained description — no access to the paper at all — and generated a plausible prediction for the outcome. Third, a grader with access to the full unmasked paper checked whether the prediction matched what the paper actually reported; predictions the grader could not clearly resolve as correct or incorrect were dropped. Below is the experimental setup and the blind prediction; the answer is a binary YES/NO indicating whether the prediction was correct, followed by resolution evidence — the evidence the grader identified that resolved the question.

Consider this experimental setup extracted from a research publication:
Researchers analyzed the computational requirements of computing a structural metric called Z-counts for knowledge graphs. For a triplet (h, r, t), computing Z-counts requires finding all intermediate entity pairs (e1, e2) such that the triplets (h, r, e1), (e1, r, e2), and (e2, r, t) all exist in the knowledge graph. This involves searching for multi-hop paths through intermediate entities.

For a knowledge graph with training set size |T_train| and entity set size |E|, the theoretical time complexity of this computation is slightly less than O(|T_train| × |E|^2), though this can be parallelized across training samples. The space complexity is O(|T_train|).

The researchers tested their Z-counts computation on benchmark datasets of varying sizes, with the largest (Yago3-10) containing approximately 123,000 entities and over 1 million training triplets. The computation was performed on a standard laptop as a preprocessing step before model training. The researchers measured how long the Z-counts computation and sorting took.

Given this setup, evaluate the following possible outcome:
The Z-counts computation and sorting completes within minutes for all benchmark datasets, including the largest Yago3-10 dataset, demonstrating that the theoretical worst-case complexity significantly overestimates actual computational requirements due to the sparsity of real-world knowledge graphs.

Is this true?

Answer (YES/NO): NO